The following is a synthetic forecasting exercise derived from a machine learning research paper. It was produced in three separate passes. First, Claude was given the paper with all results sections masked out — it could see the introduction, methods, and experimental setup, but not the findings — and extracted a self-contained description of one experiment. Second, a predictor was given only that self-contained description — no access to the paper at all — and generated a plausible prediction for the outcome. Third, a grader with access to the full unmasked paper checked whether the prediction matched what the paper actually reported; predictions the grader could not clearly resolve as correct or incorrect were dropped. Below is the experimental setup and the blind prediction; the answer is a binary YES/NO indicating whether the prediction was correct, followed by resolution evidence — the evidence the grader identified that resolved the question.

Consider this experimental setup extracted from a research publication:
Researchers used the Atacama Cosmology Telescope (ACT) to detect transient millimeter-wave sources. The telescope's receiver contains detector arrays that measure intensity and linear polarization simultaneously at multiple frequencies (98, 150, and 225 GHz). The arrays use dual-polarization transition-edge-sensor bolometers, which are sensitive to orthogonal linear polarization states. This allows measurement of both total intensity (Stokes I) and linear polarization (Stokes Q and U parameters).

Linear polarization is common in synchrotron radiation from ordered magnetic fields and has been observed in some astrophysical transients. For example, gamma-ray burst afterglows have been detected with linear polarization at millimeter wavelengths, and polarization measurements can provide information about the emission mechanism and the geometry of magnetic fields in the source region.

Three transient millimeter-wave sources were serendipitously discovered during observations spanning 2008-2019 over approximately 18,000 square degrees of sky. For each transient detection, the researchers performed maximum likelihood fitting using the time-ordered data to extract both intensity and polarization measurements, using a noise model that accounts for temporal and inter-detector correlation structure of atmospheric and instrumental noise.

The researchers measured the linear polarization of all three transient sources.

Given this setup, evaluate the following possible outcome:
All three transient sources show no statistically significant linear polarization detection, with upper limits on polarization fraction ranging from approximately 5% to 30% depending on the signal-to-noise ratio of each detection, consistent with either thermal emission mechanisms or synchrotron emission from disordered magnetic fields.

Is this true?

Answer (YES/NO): NO